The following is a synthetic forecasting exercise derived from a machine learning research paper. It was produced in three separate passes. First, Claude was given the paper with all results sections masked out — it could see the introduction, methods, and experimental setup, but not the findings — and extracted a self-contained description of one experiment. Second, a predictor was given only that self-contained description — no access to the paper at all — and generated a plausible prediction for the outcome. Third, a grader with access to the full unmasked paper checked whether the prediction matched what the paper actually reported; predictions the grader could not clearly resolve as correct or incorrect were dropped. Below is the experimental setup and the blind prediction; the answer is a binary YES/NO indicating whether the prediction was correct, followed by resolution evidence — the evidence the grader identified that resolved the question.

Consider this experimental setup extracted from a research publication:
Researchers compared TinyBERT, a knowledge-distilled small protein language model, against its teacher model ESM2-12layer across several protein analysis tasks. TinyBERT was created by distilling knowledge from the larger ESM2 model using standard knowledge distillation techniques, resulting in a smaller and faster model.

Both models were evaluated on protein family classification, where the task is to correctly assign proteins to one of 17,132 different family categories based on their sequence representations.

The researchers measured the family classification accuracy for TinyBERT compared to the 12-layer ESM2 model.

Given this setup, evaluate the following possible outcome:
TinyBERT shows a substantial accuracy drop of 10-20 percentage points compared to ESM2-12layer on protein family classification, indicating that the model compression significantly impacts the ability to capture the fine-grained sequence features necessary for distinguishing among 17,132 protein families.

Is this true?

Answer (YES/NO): YES